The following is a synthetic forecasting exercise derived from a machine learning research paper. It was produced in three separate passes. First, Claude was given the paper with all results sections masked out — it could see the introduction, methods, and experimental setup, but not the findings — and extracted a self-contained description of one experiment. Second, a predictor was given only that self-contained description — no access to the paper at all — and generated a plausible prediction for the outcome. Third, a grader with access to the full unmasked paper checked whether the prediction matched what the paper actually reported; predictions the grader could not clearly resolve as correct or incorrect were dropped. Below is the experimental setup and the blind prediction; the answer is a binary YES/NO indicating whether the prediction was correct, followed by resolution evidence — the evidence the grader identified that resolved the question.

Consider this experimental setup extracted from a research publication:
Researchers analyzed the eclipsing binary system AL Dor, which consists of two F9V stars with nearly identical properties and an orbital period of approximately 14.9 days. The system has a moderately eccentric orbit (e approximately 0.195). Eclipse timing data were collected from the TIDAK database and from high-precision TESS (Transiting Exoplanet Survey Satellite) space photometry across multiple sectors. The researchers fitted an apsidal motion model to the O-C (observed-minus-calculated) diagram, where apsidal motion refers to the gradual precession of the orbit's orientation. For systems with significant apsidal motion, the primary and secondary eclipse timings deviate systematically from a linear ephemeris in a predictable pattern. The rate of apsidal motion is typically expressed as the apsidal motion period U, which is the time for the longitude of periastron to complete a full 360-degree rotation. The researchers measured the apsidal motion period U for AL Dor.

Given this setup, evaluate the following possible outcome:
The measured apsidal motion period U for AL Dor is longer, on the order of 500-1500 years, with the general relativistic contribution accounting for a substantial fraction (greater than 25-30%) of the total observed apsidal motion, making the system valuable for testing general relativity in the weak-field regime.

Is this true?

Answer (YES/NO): NO